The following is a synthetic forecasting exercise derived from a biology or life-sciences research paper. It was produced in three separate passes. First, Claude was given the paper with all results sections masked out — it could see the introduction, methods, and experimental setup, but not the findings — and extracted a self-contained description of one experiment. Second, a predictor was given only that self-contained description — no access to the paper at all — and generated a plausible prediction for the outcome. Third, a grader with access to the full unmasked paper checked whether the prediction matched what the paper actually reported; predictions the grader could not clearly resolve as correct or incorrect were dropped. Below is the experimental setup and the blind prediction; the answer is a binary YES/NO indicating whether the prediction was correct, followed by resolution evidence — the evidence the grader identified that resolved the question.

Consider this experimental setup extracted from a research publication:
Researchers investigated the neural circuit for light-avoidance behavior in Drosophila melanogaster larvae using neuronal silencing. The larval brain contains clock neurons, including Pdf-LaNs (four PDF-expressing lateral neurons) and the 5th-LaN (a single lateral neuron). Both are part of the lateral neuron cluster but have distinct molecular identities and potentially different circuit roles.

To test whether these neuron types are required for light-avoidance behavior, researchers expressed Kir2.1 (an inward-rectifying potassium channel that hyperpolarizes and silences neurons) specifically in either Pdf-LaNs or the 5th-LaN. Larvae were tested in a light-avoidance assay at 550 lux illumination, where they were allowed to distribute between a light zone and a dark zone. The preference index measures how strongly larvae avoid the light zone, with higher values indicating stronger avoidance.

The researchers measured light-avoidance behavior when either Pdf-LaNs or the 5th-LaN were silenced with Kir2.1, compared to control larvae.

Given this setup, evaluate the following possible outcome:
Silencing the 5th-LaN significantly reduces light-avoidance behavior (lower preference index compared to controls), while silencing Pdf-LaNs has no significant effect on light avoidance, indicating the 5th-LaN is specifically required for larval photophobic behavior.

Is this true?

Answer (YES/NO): YES